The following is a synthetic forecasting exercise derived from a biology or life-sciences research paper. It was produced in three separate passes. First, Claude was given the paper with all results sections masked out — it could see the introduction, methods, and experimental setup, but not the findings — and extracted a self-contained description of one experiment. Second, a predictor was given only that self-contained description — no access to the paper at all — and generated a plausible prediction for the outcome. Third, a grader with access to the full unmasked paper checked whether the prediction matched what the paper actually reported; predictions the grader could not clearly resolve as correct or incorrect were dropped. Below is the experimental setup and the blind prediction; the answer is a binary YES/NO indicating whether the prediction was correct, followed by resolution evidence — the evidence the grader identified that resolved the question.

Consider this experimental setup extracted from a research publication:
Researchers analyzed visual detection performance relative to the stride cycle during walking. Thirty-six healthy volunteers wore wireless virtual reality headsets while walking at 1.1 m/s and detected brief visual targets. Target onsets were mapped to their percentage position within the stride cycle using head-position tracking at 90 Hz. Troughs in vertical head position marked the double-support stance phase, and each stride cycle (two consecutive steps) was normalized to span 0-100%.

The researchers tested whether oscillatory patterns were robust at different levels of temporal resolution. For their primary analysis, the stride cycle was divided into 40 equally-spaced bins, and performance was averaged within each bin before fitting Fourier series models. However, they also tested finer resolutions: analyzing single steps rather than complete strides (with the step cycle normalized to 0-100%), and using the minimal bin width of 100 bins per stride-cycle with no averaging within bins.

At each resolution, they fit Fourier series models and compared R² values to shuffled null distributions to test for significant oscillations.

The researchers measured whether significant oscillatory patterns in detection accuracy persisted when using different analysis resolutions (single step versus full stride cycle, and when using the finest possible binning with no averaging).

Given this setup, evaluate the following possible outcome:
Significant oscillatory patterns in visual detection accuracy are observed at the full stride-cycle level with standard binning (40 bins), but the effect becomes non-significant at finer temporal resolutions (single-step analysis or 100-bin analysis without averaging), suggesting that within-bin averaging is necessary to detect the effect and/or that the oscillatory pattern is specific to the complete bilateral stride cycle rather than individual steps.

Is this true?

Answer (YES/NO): NO